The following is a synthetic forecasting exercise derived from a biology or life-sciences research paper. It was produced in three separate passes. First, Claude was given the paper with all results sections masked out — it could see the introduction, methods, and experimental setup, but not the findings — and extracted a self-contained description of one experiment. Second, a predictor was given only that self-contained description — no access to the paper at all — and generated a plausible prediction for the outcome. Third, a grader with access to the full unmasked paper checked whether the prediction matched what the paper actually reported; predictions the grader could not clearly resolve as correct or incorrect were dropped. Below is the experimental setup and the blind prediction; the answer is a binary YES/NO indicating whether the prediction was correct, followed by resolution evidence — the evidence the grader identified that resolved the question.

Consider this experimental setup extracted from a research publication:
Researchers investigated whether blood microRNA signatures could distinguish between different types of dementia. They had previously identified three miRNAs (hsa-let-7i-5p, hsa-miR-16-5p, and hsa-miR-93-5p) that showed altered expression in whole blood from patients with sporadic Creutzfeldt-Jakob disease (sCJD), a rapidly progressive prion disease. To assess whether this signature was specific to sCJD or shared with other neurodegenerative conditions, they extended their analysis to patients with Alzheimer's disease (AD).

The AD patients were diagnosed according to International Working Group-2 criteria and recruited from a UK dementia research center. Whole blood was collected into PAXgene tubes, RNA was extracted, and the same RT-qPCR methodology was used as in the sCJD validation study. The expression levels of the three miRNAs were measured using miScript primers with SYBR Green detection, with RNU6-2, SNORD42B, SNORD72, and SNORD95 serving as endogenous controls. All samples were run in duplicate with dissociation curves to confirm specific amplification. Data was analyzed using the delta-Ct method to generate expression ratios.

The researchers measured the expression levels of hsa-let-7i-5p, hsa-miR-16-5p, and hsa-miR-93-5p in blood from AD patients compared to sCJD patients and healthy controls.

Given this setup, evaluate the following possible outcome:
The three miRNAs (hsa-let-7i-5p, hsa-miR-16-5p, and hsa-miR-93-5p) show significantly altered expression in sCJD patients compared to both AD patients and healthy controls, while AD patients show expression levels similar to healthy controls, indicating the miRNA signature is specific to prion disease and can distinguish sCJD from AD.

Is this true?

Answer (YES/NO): NO